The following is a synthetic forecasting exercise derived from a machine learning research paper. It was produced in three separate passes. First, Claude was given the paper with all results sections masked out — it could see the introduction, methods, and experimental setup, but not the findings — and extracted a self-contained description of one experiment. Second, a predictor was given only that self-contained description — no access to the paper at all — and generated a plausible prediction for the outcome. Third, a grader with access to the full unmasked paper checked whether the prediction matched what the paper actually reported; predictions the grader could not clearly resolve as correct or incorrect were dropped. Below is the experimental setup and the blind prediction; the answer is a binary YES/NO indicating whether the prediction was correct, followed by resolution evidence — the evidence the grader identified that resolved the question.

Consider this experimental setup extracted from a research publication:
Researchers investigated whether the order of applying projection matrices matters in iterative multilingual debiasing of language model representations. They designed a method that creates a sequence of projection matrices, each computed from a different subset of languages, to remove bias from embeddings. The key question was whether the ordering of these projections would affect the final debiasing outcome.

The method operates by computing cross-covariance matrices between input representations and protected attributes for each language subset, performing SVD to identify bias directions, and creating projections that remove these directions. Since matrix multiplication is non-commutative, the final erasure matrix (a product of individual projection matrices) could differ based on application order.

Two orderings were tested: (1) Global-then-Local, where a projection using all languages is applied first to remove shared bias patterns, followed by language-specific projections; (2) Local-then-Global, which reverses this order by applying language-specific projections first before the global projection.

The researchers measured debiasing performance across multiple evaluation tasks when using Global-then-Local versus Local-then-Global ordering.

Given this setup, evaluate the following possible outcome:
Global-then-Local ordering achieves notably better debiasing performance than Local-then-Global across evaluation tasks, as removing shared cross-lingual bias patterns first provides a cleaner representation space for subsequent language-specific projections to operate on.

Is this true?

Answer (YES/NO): NO